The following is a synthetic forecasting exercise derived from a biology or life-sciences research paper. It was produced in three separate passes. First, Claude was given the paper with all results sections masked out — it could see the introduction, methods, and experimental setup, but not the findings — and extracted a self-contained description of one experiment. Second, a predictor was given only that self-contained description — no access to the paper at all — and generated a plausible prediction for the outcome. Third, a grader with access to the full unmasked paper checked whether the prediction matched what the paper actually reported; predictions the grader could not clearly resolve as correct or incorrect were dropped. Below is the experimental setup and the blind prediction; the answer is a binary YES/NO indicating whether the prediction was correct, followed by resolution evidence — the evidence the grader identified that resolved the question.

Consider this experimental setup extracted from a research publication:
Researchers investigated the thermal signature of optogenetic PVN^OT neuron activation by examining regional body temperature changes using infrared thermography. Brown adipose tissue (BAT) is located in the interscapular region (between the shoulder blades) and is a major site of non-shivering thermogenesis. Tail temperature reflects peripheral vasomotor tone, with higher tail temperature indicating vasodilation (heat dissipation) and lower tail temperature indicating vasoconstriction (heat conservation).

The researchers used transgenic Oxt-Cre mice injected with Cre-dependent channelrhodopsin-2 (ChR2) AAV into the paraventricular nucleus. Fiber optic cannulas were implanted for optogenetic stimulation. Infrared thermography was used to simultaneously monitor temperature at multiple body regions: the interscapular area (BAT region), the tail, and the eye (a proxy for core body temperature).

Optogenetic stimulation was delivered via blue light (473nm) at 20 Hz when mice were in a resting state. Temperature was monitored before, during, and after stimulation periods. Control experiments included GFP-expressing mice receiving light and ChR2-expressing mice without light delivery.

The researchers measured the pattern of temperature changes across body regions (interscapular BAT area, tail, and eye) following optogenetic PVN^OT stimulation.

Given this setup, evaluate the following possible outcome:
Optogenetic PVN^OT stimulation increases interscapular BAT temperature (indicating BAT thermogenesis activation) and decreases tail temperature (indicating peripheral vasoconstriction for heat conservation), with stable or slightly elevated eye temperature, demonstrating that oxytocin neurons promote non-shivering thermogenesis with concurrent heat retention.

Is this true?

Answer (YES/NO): NO